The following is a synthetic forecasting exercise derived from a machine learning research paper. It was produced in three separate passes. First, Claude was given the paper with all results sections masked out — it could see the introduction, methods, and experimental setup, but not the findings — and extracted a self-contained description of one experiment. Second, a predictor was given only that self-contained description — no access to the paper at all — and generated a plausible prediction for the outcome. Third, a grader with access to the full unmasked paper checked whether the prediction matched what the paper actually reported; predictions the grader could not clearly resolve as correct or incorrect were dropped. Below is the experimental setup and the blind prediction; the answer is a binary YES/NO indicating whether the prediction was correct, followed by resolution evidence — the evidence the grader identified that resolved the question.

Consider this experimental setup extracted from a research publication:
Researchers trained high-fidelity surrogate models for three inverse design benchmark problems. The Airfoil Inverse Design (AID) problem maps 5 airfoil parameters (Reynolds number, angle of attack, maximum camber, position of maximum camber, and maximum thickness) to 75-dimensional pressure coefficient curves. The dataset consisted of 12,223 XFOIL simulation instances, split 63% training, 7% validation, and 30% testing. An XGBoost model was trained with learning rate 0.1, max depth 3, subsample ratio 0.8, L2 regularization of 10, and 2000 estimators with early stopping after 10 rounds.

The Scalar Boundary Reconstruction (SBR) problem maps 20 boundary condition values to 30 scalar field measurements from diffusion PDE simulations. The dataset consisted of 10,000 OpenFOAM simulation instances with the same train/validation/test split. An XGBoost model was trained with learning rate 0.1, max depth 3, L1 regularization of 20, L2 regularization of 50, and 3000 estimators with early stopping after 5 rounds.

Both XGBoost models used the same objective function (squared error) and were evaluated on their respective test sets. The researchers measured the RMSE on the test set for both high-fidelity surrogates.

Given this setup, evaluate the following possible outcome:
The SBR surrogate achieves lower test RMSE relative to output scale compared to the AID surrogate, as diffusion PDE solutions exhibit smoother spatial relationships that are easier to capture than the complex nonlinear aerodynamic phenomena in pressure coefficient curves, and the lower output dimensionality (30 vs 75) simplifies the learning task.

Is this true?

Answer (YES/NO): NO